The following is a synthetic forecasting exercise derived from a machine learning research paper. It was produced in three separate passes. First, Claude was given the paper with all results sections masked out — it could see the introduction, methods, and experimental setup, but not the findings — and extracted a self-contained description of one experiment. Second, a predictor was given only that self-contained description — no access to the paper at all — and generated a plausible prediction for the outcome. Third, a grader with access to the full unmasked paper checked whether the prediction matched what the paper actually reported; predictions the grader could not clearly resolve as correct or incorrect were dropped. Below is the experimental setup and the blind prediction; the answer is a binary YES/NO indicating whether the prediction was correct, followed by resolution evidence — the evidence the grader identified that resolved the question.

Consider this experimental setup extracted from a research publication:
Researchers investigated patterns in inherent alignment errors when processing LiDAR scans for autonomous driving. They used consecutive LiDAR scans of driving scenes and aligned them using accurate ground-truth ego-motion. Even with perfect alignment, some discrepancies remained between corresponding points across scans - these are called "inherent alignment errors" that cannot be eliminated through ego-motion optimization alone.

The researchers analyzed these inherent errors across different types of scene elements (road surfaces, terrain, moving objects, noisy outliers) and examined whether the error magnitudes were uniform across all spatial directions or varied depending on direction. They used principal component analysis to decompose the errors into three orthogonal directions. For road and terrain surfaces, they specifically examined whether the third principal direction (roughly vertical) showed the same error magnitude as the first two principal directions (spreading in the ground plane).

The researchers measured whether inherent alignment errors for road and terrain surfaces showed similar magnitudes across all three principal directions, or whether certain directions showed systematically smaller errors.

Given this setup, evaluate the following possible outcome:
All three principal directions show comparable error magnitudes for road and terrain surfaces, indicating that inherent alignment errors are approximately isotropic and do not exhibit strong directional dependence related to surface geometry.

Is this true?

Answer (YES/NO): NO